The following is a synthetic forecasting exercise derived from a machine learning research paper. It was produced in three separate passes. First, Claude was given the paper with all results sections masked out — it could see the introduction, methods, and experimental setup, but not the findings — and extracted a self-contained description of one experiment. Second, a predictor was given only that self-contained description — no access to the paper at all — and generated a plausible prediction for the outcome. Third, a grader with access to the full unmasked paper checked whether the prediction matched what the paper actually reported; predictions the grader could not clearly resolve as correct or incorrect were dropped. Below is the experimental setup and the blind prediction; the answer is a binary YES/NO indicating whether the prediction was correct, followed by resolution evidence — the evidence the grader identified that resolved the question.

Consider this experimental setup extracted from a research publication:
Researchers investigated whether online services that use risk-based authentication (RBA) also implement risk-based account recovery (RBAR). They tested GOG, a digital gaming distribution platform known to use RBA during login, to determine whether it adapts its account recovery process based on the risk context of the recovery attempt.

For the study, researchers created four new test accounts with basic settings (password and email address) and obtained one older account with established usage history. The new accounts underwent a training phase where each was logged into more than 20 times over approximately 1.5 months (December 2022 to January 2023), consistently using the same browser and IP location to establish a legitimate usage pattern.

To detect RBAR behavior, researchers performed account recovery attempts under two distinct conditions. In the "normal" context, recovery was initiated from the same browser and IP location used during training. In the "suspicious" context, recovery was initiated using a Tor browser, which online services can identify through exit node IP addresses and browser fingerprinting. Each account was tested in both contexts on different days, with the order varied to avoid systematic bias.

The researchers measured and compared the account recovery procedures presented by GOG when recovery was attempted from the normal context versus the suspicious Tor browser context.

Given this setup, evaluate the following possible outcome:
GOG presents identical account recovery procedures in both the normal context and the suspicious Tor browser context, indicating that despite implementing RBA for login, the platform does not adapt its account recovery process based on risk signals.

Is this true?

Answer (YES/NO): YES